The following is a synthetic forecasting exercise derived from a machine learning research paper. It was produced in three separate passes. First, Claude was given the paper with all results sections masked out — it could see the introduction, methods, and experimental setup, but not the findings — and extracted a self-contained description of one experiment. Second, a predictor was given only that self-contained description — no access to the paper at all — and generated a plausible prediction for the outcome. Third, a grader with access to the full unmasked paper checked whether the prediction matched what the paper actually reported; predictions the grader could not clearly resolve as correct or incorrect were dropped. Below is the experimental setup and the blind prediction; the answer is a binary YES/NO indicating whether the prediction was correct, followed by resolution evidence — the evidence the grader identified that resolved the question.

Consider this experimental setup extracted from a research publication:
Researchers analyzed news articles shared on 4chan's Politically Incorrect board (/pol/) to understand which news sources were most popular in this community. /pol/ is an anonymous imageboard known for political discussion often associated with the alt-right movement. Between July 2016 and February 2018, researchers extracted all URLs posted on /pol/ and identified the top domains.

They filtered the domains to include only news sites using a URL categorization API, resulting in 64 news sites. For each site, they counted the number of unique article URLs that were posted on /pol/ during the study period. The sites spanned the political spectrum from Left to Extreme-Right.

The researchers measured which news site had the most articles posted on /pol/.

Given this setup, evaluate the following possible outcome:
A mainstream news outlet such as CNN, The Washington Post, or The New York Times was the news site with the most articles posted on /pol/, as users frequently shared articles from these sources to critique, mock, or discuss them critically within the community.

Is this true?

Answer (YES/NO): NO